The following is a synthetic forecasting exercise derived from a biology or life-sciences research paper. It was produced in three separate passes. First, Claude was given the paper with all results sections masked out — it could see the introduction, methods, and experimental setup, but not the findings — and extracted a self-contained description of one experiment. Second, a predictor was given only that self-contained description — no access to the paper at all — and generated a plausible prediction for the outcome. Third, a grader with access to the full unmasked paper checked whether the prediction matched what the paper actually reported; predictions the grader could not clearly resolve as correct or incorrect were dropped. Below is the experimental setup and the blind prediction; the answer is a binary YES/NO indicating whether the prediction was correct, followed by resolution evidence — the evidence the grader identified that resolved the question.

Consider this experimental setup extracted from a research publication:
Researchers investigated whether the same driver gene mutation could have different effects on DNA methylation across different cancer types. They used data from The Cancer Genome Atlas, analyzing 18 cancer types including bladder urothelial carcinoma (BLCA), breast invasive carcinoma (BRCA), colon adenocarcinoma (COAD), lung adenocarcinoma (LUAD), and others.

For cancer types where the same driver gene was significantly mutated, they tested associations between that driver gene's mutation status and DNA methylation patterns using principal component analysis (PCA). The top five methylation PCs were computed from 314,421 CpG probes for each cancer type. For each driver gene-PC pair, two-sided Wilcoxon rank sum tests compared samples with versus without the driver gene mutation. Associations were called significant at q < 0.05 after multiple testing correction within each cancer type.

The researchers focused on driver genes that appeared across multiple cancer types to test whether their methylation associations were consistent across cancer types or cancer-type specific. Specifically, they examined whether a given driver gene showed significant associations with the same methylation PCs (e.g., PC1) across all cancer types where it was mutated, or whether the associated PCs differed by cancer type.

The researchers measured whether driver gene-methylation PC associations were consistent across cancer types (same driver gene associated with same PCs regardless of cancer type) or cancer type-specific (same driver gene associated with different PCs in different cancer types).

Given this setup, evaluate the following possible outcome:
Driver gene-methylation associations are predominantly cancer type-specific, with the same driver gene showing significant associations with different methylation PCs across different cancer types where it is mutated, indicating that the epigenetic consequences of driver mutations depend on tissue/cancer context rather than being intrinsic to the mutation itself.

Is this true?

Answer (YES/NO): NO